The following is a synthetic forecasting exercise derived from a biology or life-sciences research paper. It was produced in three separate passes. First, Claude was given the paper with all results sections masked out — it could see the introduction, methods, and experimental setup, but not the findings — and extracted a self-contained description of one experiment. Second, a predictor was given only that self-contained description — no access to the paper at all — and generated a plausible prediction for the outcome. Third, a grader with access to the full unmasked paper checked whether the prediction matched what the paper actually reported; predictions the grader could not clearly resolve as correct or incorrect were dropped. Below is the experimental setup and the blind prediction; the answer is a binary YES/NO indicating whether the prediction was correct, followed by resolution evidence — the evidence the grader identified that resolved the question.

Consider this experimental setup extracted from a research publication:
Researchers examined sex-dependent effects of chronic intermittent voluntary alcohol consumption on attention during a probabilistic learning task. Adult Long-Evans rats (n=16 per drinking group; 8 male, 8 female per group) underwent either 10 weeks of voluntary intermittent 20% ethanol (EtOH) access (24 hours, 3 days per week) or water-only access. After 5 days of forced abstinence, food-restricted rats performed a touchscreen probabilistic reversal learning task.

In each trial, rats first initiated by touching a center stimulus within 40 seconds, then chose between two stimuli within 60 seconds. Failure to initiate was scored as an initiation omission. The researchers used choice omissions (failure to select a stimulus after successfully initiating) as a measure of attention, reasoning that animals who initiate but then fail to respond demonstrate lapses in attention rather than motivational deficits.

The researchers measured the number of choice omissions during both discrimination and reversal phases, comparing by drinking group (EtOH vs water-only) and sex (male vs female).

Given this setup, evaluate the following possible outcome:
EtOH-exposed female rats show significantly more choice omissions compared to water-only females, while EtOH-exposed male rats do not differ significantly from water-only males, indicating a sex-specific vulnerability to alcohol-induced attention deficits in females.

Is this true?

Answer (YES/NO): NO